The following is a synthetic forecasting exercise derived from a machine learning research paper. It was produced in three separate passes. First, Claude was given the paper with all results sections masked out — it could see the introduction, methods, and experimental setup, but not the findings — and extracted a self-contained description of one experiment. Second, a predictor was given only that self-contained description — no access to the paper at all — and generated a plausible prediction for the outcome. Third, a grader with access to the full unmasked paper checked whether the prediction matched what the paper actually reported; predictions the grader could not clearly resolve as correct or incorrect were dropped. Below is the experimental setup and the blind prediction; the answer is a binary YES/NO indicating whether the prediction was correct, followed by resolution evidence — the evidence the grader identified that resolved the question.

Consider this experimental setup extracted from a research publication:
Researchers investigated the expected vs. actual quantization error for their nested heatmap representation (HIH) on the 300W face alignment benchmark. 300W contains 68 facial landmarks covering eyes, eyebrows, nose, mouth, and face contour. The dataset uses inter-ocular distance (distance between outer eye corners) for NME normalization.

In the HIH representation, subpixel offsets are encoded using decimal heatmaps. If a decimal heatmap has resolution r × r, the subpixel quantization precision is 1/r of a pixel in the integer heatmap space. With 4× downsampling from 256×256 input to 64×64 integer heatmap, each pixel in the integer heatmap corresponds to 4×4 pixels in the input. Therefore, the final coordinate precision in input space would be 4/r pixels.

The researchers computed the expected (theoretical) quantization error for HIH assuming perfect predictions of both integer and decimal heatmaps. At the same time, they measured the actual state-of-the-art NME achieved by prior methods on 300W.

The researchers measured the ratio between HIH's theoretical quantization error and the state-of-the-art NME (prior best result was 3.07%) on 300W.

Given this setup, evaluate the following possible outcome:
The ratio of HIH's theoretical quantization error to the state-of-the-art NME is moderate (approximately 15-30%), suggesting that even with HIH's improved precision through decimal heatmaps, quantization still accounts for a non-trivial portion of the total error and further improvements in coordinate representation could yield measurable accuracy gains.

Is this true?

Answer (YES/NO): NO